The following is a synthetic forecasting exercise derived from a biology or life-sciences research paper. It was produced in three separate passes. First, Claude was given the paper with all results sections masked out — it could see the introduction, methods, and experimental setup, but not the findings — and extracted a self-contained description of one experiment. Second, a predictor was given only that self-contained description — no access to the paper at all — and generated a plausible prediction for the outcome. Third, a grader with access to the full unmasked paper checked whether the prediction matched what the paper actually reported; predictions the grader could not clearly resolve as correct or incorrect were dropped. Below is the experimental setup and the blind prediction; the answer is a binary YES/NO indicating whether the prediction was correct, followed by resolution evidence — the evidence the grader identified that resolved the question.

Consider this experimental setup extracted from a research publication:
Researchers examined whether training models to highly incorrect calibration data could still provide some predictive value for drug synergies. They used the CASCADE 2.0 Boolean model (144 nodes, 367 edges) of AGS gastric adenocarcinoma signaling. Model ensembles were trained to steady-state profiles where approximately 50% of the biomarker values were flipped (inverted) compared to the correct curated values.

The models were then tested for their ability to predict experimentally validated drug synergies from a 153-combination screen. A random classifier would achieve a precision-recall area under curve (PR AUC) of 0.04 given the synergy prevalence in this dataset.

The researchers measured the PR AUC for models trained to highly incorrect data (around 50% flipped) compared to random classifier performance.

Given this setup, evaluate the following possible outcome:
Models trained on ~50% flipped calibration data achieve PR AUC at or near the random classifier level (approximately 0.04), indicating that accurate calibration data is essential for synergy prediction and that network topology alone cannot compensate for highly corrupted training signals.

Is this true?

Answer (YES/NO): NO